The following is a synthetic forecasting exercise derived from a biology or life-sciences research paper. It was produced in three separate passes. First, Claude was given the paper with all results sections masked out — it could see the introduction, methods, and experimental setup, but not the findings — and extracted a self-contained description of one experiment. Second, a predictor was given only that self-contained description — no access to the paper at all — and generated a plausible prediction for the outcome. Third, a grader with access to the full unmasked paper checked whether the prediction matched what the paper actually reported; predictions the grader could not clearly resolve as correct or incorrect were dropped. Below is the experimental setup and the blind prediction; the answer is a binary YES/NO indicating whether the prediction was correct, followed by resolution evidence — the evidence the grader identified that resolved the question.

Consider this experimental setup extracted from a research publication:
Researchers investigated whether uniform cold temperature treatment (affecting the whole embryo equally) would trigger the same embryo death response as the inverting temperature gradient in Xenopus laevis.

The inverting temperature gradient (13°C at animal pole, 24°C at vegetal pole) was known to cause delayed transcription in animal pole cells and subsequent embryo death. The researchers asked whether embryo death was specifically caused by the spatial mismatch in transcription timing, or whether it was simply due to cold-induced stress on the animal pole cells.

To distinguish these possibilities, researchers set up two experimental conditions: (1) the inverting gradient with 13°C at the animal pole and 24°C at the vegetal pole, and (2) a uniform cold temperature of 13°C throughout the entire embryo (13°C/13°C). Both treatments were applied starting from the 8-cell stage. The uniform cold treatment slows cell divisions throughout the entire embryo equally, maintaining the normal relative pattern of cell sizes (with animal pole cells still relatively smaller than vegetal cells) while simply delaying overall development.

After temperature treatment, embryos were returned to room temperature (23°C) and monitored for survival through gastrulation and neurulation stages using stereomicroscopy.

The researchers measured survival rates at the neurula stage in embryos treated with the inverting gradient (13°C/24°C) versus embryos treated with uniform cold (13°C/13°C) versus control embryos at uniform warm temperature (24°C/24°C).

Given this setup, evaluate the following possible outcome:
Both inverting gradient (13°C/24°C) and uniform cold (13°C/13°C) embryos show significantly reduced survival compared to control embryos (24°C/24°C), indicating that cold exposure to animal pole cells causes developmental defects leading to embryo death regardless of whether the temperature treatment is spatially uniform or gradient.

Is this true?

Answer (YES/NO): NO